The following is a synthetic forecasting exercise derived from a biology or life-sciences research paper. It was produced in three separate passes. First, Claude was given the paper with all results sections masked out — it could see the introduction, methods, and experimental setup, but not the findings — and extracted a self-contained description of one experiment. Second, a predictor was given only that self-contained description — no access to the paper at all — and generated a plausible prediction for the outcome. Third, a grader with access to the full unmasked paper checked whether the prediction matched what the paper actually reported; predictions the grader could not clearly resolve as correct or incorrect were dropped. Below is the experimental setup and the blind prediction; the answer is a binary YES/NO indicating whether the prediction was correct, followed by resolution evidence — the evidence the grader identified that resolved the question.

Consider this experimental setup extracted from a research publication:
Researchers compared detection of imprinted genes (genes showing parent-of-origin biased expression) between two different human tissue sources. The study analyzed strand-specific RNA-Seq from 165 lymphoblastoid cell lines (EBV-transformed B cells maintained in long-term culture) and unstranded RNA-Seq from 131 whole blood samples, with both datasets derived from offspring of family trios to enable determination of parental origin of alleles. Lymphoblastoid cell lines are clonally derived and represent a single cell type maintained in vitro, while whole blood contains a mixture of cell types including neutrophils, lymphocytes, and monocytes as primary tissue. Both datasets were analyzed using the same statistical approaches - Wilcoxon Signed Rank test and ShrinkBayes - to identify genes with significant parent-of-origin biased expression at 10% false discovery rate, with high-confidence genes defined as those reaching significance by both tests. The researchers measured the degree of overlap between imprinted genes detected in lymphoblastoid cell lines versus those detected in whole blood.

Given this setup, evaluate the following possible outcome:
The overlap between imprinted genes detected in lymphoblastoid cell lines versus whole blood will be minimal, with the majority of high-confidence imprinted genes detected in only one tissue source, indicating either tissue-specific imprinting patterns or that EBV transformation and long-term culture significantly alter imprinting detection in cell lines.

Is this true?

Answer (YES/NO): NO